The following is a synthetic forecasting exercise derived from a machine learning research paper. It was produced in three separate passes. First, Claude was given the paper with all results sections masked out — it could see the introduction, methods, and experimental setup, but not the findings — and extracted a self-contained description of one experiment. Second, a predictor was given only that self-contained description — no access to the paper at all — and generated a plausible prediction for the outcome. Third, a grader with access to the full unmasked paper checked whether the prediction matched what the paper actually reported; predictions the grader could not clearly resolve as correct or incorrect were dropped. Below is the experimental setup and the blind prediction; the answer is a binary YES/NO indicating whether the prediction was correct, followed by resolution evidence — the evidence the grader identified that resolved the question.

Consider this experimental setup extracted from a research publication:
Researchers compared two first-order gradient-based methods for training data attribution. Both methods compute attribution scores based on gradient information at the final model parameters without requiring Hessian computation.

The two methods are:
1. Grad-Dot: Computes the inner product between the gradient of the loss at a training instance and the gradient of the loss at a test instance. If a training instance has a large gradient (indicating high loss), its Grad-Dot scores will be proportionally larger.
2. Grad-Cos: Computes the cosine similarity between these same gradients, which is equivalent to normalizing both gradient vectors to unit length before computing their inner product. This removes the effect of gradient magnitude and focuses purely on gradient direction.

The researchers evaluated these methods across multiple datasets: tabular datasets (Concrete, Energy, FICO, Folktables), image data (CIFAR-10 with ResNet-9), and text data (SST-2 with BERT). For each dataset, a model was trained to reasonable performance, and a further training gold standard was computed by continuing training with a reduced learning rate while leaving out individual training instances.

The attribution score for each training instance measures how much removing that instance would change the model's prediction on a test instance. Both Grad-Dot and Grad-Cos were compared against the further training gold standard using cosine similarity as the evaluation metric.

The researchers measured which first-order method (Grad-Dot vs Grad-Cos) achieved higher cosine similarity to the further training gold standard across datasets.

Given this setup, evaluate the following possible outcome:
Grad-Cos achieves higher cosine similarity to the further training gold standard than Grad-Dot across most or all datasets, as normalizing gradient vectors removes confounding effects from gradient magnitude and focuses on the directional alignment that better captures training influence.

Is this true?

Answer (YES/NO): NO